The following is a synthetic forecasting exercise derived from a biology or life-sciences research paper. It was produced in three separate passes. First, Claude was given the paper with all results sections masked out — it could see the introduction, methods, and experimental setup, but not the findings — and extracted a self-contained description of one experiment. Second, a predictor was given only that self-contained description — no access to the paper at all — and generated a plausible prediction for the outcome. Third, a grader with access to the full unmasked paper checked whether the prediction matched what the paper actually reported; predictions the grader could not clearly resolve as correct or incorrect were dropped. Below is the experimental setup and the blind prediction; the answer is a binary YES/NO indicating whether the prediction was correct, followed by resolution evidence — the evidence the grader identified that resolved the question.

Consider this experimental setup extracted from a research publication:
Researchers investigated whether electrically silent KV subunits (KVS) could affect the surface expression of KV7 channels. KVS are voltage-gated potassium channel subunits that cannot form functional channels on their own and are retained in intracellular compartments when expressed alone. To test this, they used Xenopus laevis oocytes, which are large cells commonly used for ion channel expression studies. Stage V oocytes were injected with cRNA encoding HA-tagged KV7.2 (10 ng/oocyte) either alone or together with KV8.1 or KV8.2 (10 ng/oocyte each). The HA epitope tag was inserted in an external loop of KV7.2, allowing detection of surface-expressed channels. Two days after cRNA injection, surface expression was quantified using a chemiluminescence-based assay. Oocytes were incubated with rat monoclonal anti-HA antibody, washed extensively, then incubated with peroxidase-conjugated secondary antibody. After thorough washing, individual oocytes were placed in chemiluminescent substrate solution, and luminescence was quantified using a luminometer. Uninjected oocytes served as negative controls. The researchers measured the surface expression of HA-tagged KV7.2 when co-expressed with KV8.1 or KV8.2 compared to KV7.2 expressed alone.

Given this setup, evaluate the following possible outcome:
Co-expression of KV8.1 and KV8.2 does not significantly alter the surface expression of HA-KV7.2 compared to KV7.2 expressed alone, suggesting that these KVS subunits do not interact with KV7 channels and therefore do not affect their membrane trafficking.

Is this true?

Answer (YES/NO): NO